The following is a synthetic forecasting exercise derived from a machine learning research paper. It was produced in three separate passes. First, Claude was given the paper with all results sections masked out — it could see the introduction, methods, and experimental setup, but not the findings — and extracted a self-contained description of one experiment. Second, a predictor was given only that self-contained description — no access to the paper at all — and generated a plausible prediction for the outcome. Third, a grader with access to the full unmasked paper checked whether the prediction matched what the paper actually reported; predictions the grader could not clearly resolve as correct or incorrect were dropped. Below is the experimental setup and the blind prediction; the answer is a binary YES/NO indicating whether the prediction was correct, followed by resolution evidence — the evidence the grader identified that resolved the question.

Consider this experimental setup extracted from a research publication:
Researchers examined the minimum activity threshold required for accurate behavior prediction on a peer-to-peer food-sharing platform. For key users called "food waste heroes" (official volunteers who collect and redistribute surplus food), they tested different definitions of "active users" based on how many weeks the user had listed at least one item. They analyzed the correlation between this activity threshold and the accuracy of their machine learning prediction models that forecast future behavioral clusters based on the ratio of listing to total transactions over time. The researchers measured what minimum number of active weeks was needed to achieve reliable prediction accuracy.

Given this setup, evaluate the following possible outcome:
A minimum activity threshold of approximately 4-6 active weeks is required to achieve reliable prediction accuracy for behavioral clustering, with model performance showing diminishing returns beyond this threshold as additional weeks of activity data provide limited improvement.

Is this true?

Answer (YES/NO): NO